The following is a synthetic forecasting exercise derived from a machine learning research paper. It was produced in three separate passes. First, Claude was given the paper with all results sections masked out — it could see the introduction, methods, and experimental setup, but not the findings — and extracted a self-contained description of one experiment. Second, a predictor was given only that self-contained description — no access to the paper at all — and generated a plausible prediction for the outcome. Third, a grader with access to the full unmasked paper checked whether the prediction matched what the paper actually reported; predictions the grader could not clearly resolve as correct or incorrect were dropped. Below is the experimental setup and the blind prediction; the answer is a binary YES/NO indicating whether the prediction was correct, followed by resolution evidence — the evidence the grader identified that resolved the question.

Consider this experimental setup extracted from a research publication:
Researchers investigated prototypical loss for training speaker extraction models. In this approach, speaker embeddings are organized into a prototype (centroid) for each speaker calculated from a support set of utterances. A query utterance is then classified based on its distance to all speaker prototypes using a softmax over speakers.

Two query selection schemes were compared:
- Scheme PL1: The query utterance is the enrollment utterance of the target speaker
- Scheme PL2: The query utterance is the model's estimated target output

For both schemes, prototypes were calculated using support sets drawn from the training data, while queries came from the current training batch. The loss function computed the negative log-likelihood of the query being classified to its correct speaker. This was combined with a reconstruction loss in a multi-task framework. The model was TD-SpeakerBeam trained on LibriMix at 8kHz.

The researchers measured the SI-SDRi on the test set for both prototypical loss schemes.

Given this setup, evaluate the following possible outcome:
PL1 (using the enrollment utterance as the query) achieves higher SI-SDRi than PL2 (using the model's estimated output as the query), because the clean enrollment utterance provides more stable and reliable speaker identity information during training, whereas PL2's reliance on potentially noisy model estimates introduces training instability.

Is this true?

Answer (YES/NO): NO